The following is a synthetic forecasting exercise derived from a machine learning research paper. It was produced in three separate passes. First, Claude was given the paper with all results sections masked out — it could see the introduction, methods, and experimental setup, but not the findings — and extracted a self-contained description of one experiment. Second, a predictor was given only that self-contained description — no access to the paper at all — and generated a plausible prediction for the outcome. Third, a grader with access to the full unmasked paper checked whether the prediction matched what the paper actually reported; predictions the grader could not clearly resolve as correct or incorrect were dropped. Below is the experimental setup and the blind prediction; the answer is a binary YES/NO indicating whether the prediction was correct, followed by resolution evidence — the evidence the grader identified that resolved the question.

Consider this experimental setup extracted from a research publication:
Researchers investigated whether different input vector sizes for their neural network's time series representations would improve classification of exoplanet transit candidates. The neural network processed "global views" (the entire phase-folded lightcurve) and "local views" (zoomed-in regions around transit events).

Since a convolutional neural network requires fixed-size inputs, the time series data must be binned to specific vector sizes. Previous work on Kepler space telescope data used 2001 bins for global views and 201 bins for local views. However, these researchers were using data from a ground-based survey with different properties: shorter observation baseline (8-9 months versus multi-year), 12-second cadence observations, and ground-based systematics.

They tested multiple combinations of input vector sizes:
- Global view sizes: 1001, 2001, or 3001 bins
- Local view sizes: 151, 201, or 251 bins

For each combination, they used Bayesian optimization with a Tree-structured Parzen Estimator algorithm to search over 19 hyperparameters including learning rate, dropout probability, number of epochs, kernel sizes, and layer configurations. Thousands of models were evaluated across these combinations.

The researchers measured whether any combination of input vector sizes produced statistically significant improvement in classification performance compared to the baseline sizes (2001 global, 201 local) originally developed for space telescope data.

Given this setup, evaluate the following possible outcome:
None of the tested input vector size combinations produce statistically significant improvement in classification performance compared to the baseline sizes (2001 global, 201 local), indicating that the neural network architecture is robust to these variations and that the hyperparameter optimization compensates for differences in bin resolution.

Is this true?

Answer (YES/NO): YES